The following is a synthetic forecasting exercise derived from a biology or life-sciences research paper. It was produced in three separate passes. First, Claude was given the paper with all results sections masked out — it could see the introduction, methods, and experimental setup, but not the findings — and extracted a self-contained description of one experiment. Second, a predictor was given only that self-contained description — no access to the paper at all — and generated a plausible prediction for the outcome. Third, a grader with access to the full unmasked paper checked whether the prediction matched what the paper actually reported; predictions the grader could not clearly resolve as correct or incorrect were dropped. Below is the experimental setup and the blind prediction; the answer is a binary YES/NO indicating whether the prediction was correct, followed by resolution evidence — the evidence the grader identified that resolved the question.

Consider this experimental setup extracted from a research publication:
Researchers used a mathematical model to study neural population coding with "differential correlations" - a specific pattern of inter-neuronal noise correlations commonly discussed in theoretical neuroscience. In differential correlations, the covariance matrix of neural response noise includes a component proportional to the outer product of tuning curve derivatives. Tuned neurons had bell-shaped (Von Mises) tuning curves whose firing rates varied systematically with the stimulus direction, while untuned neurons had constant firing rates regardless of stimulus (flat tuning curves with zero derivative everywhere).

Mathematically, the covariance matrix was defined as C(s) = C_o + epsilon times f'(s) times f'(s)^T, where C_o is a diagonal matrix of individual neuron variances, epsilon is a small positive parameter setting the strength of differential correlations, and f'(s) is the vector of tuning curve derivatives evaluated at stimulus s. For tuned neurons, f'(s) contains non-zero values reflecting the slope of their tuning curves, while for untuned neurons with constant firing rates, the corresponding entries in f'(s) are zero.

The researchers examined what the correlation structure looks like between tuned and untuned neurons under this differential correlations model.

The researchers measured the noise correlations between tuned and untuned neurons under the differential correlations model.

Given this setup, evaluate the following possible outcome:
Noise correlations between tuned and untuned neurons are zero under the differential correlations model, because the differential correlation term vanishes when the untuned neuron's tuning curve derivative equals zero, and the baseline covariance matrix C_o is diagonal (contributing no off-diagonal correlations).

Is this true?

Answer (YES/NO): YES